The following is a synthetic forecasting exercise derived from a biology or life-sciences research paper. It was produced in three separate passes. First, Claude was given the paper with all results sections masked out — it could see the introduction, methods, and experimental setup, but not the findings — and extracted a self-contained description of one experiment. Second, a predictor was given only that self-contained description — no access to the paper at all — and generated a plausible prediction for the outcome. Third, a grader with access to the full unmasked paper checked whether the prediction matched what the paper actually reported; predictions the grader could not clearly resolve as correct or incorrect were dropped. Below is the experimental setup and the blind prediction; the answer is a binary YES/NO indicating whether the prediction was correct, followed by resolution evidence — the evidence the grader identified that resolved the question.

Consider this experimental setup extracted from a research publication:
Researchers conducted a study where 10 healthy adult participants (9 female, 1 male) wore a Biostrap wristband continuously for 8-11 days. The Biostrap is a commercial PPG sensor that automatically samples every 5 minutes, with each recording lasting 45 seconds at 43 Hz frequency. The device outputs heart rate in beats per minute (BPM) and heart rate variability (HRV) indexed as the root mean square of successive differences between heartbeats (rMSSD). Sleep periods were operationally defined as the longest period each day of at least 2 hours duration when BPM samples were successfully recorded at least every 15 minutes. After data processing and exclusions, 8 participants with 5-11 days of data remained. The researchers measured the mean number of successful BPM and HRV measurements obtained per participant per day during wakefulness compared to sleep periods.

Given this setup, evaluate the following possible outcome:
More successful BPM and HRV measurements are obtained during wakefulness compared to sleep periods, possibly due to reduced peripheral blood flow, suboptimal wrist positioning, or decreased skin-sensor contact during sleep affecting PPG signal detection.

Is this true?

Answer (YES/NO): NO